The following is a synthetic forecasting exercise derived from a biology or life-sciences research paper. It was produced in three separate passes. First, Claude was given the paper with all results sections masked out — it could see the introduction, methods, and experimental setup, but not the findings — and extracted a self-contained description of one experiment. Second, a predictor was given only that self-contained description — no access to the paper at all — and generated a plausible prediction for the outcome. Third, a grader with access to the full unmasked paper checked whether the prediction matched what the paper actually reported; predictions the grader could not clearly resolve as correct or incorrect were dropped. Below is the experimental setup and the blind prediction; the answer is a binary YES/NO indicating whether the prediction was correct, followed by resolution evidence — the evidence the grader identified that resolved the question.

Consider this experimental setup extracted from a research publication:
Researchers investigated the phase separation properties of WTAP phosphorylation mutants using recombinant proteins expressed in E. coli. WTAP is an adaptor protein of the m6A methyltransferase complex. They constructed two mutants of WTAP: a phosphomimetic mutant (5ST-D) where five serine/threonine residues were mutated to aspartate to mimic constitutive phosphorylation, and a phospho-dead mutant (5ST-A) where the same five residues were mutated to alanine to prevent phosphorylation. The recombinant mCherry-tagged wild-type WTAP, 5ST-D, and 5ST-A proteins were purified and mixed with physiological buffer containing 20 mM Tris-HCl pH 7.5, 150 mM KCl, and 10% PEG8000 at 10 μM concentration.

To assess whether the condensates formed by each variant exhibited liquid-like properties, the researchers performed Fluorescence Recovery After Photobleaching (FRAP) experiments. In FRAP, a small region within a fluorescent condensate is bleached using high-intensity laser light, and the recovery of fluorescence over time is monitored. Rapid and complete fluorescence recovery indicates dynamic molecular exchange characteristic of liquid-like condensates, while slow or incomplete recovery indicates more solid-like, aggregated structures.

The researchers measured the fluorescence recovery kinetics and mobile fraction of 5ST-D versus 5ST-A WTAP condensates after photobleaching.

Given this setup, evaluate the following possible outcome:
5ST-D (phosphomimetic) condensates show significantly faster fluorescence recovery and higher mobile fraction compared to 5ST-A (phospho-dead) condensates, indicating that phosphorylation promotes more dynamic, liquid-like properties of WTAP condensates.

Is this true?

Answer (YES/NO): NO